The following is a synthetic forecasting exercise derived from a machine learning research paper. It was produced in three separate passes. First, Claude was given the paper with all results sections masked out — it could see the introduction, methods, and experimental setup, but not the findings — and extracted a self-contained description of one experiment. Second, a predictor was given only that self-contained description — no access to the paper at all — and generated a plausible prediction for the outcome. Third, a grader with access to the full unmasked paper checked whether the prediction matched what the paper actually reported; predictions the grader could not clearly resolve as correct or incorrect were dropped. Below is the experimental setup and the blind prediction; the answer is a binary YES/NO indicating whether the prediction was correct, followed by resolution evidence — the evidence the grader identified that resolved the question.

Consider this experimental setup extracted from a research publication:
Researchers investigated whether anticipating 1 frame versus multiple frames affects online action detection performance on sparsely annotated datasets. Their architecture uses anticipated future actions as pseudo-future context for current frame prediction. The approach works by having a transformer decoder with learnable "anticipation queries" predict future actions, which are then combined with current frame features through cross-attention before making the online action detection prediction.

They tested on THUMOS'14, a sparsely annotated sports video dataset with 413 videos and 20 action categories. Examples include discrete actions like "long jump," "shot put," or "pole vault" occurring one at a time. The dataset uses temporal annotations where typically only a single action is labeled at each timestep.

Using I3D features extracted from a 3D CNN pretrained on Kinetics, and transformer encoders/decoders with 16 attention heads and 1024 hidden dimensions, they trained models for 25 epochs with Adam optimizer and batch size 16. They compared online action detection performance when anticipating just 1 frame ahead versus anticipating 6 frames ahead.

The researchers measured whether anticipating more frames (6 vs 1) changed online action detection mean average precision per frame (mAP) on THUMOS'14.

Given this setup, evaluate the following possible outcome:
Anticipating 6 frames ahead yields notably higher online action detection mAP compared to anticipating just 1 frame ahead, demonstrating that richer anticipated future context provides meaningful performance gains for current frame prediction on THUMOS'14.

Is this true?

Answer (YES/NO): YES